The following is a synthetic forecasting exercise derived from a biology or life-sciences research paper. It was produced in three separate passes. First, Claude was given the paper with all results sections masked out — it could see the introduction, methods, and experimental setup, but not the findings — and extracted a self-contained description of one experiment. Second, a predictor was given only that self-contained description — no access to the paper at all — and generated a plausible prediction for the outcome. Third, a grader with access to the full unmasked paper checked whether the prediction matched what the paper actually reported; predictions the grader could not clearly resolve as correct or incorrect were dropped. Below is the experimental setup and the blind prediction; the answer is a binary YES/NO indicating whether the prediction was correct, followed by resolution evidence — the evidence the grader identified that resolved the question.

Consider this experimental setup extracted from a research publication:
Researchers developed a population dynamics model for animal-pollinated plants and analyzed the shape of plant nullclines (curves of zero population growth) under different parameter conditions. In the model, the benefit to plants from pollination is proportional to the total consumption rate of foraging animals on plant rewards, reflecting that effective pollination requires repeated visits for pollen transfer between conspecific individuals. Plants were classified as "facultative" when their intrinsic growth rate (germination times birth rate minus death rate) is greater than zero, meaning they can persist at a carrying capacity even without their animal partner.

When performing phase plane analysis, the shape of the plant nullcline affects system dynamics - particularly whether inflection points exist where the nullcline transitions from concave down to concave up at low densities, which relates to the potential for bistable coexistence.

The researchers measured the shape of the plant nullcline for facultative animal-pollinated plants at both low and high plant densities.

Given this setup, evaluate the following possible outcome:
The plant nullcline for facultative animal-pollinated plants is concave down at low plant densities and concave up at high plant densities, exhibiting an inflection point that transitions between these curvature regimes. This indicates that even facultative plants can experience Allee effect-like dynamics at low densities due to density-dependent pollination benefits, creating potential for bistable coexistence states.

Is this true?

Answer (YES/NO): NO